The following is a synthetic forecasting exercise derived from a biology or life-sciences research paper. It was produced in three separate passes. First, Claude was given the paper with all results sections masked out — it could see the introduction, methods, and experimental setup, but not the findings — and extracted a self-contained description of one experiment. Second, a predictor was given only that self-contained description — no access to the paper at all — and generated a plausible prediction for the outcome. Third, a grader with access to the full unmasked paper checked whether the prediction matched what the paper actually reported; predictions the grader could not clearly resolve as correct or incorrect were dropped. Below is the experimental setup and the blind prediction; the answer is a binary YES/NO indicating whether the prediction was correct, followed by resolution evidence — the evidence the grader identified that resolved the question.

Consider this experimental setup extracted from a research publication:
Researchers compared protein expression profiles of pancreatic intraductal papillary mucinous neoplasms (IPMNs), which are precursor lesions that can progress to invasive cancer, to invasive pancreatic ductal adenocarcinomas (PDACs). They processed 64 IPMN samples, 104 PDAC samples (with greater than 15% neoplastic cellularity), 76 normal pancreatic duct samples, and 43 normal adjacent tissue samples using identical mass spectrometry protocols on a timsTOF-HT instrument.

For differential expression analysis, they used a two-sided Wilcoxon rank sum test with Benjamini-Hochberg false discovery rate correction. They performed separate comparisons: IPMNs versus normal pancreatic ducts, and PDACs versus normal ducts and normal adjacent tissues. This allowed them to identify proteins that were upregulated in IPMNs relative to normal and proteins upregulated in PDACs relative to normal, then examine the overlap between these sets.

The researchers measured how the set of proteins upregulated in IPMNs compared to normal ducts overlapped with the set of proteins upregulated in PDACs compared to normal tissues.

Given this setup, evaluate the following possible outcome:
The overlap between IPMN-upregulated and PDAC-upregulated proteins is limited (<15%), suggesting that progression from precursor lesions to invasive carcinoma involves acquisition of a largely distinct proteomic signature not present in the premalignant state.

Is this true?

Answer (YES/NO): YES